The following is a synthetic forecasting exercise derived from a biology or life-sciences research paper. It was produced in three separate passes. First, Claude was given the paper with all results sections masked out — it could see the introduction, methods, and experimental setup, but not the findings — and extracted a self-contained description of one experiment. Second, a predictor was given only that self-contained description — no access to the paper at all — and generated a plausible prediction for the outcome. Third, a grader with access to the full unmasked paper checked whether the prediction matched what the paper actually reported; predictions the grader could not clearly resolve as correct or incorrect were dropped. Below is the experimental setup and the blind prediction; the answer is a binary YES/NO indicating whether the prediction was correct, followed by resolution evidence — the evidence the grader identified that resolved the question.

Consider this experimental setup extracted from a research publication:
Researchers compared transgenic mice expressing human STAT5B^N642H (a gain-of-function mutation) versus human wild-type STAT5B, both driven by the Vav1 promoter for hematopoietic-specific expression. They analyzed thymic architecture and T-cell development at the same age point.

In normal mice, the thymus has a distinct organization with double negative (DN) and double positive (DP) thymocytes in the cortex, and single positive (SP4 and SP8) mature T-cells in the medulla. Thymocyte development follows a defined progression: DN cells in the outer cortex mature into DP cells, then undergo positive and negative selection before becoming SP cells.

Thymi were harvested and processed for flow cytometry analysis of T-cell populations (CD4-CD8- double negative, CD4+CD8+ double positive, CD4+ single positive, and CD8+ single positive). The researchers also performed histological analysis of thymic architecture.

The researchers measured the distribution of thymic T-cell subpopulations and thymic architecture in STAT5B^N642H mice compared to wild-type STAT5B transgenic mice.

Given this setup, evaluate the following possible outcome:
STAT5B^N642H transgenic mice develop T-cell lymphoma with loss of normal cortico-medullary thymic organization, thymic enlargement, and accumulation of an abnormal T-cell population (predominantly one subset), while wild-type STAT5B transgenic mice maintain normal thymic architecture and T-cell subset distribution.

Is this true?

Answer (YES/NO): NO